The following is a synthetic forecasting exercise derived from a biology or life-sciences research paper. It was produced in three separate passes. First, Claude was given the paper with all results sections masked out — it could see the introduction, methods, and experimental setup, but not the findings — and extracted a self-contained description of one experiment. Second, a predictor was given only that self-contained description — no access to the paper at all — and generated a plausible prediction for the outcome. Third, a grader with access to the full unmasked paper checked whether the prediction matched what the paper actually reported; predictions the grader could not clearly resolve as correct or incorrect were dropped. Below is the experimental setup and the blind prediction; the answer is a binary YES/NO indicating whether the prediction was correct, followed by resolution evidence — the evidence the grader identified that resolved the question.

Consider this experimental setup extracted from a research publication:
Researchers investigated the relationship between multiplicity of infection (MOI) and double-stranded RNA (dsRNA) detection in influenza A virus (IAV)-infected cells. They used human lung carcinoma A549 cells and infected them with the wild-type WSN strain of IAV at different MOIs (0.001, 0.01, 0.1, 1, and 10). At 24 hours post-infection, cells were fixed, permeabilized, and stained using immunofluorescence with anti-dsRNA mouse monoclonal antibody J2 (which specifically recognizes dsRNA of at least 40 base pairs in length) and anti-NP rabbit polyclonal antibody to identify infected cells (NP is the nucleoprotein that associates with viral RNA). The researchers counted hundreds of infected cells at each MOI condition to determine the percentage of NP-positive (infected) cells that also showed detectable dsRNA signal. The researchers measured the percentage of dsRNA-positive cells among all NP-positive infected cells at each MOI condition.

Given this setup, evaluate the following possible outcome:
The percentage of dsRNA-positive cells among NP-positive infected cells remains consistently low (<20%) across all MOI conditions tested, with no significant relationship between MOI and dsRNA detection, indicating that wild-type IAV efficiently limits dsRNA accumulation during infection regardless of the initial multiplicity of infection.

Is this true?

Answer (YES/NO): NO